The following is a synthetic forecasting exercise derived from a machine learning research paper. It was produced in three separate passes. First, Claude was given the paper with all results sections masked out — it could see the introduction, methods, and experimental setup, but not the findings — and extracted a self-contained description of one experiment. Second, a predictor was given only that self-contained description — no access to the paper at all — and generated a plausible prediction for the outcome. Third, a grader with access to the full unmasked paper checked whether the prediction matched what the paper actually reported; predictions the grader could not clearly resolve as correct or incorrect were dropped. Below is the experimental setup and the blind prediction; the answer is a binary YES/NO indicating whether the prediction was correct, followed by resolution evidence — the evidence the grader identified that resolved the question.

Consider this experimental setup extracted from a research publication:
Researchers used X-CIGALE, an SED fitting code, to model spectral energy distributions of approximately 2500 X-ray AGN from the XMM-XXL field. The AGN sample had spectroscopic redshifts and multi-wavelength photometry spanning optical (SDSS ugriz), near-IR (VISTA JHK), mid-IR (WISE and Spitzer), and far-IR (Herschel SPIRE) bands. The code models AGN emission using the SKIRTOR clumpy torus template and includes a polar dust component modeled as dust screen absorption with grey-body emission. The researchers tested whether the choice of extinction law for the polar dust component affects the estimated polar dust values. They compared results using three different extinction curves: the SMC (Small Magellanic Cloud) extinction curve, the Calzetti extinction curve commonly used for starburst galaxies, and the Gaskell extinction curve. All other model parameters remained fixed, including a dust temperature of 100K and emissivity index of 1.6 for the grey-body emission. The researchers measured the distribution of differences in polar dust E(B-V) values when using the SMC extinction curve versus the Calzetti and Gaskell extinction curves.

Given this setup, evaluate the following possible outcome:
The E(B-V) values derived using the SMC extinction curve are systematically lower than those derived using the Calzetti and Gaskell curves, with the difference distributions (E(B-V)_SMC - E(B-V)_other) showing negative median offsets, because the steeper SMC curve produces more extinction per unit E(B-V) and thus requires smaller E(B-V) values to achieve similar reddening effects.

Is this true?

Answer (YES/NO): NO